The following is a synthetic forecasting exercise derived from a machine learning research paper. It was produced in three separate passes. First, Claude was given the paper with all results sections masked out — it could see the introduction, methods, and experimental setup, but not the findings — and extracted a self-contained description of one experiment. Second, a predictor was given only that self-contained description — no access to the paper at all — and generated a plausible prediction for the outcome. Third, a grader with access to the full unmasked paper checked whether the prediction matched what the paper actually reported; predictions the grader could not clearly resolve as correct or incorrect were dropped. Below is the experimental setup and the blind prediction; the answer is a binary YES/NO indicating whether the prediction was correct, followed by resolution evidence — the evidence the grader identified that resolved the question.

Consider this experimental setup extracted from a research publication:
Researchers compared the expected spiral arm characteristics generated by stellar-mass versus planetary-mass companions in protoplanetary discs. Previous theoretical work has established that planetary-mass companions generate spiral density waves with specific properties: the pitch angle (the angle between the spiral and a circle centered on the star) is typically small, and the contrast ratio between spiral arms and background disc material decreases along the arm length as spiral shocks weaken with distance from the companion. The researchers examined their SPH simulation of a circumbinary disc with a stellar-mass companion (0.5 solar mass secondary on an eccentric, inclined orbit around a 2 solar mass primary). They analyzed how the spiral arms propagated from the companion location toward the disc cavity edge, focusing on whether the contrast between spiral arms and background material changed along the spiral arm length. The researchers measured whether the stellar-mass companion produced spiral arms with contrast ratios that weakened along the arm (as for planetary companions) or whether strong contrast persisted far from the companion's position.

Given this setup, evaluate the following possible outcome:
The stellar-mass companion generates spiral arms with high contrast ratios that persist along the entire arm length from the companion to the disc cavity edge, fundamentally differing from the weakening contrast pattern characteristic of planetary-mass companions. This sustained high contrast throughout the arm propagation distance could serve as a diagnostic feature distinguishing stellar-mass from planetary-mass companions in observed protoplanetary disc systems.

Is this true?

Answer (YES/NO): YES